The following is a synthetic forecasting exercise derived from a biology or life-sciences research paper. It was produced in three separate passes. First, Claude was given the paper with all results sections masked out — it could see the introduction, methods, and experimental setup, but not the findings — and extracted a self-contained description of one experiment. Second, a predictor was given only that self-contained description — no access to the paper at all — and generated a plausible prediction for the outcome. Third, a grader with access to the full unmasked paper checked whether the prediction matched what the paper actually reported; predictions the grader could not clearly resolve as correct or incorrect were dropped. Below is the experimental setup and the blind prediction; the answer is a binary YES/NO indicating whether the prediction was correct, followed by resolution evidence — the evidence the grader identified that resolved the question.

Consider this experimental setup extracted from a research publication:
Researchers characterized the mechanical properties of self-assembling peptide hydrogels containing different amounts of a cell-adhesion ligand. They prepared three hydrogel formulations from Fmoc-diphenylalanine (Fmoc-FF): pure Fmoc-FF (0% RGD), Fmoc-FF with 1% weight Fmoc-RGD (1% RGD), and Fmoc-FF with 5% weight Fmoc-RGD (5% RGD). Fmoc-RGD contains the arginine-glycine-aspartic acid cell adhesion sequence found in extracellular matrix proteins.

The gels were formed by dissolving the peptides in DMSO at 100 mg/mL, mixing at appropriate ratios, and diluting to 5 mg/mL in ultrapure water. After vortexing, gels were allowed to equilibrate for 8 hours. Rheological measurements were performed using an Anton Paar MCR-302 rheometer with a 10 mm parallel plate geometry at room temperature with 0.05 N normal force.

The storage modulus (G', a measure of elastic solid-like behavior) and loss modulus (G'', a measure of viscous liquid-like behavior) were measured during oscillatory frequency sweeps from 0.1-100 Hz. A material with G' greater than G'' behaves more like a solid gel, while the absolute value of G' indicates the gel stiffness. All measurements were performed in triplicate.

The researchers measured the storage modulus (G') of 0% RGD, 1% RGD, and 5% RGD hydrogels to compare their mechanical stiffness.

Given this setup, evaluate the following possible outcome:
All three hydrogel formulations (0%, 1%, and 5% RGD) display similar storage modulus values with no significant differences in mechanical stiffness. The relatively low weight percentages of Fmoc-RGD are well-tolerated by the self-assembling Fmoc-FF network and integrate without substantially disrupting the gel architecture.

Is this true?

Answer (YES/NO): NO